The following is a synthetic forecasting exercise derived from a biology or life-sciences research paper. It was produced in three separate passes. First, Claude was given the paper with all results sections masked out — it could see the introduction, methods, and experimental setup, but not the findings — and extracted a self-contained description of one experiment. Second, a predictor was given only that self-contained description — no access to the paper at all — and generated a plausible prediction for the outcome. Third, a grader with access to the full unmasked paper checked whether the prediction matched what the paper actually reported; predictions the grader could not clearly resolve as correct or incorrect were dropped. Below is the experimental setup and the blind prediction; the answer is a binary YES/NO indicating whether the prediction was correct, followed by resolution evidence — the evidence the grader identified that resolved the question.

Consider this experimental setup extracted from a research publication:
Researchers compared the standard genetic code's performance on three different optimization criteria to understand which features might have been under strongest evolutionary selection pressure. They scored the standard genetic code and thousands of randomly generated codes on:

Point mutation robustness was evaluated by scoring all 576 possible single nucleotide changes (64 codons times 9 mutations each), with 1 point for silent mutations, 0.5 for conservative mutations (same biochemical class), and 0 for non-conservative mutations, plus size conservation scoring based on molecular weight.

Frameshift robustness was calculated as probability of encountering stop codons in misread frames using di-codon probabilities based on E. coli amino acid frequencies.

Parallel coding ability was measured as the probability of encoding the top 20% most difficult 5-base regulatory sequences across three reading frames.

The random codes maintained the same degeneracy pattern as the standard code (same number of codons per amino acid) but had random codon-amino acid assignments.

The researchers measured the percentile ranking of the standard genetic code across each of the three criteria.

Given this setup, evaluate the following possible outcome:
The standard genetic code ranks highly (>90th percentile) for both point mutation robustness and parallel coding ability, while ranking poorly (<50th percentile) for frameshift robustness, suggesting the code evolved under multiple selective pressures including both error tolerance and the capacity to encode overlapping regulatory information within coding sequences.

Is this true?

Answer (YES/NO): NO